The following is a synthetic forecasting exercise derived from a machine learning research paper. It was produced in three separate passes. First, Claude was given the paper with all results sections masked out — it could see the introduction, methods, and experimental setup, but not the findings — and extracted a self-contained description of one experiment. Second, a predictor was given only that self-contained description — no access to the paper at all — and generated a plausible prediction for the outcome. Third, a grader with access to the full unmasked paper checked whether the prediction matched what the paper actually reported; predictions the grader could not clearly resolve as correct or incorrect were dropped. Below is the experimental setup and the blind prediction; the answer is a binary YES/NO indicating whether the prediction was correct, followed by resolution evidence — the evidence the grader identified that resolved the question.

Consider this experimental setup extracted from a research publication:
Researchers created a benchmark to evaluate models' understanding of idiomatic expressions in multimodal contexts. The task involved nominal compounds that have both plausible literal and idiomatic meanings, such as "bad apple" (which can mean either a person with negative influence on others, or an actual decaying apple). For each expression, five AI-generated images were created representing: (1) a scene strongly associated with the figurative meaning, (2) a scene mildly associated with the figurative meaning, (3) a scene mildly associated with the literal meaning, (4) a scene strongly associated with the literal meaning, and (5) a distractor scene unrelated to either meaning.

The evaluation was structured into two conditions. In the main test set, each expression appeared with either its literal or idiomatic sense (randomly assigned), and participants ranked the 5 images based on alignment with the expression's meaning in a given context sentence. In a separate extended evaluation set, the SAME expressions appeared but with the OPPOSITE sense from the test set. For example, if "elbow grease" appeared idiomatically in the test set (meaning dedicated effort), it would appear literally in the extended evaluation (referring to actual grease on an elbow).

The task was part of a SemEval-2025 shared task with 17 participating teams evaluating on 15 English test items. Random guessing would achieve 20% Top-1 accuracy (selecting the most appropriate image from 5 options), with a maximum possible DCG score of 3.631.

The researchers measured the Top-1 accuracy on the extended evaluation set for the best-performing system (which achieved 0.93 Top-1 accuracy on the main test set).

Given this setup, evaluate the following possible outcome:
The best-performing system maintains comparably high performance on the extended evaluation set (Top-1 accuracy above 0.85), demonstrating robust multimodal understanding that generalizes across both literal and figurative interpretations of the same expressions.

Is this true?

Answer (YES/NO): NO